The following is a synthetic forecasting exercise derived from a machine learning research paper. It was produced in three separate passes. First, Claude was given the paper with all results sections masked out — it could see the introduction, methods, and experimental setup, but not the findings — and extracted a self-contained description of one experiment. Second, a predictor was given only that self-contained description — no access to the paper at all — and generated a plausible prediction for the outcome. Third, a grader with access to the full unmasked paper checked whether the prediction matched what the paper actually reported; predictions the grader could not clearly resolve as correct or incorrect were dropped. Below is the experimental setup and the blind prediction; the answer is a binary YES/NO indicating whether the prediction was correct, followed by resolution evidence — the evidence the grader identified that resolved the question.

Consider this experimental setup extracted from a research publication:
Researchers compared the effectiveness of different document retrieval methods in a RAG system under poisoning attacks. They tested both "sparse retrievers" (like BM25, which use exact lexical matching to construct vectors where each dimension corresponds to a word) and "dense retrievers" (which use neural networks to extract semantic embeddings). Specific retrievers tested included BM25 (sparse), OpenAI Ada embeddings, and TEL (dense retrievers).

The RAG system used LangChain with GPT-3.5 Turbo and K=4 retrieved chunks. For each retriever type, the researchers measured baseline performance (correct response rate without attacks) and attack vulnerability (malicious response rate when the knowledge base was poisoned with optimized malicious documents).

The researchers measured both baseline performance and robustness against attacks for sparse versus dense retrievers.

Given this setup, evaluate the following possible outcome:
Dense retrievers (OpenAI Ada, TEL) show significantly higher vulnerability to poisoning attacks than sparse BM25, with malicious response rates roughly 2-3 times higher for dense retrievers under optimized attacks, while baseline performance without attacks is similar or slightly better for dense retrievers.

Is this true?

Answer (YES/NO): NO